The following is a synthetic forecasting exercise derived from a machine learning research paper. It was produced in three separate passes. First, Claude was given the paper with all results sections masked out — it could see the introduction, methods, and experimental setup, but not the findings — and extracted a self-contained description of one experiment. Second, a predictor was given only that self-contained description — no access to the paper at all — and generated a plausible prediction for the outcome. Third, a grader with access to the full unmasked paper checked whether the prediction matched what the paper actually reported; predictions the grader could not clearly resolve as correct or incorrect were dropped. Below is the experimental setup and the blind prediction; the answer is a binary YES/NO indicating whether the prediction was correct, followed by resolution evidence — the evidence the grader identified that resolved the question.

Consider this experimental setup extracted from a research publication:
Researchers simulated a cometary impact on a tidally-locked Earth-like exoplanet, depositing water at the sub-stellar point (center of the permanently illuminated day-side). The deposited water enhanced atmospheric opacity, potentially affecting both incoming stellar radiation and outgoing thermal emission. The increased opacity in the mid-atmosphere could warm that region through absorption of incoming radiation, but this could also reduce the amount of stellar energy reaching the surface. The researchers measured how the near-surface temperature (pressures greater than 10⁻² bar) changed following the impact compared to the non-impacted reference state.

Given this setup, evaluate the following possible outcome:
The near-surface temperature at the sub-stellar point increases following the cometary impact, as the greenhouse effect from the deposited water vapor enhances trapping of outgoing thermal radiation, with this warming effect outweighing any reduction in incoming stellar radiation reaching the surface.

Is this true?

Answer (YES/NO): NO